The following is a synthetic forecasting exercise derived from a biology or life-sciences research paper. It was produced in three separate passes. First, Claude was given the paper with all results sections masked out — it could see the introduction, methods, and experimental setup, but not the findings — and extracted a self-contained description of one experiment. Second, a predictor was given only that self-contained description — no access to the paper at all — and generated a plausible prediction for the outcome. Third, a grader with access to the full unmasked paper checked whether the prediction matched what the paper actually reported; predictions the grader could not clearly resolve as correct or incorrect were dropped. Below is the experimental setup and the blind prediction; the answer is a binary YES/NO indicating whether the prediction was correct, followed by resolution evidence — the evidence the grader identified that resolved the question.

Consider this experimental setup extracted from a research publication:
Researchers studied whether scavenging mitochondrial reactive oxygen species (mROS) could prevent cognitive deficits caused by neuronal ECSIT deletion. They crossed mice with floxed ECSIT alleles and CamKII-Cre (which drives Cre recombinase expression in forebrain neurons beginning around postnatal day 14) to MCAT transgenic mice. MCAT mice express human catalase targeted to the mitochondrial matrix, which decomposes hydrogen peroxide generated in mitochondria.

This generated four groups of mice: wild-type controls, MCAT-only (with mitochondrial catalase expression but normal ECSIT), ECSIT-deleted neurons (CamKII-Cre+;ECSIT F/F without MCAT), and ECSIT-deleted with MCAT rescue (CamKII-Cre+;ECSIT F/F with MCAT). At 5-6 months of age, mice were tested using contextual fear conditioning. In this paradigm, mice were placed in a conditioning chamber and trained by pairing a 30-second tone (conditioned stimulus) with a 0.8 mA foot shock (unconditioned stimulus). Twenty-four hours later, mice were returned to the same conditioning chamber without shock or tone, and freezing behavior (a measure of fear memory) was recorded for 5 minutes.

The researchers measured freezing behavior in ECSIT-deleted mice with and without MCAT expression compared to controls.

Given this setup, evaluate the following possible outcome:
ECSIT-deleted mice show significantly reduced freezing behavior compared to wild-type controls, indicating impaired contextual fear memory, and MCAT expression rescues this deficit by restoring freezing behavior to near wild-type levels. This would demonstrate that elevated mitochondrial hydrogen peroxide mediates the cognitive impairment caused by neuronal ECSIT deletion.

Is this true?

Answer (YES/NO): YES